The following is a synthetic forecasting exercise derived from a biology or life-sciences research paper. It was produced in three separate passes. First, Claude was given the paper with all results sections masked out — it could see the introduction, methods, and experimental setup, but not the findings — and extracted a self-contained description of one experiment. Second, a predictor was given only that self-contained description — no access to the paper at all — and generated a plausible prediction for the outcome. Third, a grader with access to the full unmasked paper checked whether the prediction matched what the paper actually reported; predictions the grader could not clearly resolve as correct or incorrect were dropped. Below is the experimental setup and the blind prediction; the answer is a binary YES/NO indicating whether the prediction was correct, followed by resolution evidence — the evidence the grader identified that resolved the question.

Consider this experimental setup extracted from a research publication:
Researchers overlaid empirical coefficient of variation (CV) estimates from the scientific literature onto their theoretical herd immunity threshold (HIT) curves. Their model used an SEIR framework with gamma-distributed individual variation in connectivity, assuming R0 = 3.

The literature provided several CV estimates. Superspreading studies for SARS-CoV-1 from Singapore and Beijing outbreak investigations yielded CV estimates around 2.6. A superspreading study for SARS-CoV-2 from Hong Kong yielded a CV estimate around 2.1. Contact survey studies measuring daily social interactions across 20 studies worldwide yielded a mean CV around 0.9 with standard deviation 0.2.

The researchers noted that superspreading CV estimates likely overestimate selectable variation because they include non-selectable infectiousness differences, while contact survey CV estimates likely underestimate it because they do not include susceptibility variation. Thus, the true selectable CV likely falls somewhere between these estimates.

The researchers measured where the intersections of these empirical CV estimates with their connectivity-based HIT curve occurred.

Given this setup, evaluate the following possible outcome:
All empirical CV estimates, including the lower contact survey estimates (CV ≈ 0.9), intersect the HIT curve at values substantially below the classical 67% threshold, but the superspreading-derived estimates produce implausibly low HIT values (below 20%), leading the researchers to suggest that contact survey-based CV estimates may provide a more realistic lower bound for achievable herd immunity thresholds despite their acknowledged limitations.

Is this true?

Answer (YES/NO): NO